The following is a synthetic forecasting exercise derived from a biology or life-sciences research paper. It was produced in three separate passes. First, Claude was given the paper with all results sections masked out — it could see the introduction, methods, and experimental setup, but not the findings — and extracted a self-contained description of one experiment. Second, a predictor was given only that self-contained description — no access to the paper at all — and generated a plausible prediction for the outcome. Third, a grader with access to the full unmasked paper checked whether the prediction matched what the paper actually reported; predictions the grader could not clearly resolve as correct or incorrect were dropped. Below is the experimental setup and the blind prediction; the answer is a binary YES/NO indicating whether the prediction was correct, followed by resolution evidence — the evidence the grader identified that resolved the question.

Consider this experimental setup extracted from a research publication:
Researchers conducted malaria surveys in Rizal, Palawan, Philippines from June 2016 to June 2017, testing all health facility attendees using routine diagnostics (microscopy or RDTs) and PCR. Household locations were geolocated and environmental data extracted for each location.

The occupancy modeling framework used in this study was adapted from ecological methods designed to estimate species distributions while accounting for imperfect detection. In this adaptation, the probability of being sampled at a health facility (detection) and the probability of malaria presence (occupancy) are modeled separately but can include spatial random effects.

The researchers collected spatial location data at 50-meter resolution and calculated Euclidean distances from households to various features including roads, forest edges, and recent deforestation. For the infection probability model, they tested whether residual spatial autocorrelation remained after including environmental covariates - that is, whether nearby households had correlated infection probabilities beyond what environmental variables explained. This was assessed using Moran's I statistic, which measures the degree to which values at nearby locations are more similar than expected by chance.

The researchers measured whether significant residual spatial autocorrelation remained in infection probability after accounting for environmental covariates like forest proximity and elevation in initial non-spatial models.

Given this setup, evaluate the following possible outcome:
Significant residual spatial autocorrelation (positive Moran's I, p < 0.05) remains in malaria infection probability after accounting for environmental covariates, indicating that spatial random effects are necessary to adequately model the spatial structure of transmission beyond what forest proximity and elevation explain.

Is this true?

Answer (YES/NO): YES